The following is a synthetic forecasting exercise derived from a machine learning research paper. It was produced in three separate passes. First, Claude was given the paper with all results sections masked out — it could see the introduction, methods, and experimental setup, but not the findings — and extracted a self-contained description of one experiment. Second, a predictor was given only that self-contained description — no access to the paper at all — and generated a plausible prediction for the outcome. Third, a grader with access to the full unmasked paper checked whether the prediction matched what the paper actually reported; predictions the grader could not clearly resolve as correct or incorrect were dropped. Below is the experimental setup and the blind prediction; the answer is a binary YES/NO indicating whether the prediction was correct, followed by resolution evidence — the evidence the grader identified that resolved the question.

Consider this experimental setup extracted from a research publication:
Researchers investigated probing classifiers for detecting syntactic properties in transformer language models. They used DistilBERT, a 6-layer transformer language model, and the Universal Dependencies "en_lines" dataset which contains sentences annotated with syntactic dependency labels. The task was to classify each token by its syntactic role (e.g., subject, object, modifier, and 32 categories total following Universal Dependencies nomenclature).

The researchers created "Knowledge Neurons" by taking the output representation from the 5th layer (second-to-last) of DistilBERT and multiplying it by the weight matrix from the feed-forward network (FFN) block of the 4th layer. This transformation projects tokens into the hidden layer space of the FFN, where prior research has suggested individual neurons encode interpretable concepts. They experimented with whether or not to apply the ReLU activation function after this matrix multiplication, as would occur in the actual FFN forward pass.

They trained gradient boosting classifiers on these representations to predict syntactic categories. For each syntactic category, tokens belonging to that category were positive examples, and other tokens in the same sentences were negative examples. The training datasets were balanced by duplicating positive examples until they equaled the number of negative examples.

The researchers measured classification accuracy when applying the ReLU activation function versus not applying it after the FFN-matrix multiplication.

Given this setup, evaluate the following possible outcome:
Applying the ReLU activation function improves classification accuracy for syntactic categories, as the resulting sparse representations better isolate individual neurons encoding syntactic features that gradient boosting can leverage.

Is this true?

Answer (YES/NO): NO